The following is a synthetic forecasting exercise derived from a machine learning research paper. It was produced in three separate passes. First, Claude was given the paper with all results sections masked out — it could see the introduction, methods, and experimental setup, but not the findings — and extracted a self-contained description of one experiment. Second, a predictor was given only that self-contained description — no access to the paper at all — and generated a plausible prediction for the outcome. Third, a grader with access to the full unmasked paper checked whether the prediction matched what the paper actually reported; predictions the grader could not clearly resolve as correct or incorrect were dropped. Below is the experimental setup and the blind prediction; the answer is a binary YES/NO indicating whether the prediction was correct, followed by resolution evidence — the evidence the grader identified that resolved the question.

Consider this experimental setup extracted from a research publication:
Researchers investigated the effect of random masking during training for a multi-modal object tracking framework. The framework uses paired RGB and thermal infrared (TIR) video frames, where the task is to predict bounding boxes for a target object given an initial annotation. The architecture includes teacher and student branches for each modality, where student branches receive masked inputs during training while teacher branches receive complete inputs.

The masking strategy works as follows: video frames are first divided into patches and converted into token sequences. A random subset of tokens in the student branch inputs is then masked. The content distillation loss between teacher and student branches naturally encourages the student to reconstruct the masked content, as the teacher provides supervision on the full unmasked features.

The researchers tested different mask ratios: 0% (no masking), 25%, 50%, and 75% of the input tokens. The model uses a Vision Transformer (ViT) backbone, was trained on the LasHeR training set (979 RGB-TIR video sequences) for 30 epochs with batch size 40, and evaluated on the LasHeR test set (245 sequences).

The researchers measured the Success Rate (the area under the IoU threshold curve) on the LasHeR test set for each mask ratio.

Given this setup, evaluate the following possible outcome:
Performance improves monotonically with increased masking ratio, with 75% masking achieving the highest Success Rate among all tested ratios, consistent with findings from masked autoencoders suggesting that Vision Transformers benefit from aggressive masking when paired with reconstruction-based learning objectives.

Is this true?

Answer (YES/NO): NO